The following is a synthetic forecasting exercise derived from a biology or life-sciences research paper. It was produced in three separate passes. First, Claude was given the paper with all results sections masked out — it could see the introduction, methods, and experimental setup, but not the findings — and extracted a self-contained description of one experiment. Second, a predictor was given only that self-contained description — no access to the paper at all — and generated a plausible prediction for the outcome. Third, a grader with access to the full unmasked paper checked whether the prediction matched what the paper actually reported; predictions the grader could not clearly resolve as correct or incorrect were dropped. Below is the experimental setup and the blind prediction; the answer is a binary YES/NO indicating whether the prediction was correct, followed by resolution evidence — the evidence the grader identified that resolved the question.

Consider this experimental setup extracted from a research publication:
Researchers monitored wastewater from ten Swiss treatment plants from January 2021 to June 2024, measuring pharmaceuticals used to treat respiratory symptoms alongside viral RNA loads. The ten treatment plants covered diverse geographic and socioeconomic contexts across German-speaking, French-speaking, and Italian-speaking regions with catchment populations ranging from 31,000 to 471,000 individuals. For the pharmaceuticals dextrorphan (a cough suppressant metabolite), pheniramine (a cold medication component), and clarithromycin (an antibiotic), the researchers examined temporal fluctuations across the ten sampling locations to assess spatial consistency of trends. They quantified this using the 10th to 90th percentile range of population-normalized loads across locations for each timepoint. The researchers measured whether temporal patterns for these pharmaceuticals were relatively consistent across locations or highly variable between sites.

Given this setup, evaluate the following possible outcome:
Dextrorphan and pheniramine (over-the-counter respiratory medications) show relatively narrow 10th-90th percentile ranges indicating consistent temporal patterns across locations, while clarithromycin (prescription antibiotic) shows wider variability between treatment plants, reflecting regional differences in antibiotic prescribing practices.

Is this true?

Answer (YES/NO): NO